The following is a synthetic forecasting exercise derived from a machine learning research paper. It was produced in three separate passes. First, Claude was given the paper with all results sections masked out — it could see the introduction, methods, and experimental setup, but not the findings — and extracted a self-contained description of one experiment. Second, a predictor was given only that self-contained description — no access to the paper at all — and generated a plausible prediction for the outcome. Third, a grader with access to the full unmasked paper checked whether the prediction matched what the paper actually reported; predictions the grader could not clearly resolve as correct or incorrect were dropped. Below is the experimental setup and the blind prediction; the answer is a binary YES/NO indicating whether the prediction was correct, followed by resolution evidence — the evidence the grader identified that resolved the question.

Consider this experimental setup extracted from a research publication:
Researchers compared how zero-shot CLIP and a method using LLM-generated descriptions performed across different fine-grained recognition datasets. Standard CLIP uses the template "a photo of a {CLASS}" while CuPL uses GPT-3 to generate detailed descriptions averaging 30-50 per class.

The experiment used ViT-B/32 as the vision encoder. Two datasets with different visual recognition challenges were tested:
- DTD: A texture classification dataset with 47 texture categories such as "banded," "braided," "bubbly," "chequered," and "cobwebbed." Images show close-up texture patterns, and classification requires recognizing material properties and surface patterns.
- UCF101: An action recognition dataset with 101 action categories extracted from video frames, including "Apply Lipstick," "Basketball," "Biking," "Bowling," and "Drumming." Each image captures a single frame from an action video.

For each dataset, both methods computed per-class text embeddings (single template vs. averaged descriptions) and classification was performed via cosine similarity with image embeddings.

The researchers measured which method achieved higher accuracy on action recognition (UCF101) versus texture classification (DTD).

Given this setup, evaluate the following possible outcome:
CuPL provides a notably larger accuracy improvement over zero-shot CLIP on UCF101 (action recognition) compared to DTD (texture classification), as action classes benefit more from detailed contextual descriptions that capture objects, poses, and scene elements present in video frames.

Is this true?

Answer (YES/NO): NO